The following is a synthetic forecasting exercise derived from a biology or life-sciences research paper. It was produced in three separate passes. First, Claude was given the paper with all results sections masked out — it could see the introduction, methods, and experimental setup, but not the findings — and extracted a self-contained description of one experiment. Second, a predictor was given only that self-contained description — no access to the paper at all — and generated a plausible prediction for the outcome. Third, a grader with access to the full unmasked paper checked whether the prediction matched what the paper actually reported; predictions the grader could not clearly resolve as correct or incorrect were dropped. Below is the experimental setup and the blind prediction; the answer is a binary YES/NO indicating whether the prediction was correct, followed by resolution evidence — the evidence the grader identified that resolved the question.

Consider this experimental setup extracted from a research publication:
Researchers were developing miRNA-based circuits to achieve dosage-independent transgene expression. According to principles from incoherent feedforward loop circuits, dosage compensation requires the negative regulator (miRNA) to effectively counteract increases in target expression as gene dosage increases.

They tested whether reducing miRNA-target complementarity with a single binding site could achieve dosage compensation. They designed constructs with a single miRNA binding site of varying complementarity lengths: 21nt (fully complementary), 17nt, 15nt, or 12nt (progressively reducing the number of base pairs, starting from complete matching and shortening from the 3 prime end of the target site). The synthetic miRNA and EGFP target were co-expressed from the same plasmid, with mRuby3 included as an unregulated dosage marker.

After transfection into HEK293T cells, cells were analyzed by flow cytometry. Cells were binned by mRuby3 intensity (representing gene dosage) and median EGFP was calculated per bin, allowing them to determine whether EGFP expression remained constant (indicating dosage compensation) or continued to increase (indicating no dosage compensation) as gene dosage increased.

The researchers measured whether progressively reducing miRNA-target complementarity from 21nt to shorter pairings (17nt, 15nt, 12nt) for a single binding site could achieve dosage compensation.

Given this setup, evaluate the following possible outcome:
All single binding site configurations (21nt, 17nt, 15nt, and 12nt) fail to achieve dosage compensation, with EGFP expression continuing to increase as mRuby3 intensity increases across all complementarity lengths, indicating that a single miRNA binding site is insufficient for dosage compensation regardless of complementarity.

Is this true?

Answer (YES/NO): YES